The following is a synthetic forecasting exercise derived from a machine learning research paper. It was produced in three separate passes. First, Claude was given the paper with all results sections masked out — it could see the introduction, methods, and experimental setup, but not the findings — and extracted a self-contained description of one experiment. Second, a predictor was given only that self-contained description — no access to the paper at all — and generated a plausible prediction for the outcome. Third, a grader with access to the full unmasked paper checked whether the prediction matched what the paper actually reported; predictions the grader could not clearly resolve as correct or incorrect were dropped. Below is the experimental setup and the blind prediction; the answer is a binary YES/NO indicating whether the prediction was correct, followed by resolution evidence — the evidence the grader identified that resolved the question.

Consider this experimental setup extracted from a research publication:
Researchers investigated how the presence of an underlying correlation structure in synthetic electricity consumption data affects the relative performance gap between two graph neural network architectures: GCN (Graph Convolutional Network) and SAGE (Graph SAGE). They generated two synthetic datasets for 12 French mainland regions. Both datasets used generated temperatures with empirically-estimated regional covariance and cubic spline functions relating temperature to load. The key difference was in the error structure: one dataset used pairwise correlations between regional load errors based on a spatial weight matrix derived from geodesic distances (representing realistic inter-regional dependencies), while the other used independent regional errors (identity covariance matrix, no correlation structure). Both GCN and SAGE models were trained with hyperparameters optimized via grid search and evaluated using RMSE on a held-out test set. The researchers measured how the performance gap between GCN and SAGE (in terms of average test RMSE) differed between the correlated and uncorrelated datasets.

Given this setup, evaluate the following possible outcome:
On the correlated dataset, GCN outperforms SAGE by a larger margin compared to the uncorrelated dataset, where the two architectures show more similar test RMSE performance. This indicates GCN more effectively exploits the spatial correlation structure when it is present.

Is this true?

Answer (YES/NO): NO